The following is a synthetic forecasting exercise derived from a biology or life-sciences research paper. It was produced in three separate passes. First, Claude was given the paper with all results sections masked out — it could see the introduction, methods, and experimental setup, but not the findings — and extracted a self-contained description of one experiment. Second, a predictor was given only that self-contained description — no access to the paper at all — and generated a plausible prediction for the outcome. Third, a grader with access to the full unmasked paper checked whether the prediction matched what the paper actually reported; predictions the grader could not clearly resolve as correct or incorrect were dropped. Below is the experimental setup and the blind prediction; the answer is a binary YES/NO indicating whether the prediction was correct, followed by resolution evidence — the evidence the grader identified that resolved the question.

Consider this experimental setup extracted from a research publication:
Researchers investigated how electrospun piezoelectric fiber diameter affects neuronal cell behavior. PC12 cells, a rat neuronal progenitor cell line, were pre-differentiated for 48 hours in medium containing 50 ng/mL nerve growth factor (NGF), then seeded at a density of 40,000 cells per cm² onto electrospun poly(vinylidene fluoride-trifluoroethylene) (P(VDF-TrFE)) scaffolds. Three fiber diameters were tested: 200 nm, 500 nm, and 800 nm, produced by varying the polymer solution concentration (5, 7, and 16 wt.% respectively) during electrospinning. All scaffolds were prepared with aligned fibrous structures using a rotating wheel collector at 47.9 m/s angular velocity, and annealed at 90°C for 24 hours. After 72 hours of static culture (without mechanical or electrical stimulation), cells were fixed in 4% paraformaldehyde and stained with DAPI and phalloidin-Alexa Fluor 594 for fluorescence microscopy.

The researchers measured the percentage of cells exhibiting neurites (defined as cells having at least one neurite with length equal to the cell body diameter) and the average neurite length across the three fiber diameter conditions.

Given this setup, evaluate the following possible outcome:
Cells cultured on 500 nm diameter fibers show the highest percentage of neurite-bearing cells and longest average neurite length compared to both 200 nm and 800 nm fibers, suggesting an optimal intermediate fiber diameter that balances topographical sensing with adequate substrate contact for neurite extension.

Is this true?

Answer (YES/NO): NO